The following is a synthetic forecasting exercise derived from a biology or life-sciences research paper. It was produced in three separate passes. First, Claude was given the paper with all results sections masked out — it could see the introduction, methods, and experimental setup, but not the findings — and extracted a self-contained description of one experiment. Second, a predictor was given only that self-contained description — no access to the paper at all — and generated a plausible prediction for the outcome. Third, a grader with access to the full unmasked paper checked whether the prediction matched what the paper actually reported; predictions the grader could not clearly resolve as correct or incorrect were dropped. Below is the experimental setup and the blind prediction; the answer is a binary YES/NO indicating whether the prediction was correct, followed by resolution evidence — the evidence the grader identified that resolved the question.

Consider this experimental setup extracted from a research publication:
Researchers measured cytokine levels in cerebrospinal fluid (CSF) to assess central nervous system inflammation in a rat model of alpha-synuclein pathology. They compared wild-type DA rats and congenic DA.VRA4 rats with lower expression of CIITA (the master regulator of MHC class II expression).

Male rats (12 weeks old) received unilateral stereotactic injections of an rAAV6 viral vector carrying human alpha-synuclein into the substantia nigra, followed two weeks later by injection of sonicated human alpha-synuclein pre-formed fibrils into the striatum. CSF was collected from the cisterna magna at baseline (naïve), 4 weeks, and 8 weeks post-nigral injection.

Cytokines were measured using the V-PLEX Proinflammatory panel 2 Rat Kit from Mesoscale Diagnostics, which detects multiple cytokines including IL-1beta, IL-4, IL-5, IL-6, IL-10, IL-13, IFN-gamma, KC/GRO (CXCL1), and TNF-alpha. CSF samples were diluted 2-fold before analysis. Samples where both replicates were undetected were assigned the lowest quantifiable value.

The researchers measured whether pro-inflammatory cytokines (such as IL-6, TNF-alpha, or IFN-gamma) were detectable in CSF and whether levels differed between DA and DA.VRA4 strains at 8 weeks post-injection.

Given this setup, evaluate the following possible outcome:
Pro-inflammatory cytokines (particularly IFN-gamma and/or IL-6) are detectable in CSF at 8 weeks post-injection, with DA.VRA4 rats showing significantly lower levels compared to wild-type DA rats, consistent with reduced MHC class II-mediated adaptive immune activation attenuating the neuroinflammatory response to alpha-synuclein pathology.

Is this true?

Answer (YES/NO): NO